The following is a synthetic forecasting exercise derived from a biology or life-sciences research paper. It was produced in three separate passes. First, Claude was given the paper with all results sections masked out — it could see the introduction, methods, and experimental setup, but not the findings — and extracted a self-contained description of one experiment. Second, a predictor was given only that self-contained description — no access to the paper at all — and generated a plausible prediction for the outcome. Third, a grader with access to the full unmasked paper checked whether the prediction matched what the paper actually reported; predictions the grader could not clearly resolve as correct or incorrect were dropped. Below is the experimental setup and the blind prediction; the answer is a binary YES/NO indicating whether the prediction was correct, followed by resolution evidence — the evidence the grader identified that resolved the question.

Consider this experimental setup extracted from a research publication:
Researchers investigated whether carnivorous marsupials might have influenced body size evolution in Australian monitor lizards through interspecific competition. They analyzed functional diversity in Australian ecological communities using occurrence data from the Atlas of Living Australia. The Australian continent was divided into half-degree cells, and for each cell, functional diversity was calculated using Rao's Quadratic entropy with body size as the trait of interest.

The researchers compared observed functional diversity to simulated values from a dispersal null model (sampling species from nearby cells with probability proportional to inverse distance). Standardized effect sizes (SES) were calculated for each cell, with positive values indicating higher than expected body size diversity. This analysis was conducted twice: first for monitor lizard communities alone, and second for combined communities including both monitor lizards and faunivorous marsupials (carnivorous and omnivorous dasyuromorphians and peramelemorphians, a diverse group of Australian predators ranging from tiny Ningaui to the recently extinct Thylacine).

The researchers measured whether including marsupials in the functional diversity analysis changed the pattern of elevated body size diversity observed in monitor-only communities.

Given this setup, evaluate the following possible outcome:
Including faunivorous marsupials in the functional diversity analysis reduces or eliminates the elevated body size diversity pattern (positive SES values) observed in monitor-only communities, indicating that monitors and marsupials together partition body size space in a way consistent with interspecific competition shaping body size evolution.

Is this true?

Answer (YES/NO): NO